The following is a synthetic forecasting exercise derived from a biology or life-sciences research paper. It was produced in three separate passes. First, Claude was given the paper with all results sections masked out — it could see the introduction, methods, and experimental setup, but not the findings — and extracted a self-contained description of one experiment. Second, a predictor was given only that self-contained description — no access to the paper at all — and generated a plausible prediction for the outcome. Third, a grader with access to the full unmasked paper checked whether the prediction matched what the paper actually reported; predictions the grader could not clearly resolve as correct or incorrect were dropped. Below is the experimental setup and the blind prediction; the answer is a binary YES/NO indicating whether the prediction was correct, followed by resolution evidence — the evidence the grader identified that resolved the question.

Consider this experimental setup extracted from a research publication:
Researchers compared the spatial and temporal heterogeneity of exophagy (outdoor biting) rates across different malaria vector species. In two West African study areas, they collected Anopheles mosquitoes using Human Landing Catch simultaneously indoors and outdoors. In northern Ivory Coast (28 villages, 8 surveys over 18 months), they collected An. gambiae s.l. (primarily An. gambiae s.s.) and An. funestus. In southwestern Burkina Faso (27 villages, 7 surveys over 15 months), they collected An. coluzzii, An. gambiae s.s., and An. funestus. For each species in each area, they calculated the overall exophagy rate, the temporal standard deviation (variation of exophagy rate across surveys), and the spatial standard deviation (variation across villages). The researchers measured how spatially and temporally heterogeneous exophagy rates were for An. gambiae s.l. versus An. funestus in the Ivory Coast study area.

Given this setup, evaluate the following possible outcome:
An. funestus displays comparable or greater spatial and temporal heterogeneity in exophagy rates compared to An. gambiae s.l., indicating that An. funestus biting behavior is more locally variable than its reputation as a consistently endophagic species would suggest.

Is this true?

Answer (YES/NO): YES